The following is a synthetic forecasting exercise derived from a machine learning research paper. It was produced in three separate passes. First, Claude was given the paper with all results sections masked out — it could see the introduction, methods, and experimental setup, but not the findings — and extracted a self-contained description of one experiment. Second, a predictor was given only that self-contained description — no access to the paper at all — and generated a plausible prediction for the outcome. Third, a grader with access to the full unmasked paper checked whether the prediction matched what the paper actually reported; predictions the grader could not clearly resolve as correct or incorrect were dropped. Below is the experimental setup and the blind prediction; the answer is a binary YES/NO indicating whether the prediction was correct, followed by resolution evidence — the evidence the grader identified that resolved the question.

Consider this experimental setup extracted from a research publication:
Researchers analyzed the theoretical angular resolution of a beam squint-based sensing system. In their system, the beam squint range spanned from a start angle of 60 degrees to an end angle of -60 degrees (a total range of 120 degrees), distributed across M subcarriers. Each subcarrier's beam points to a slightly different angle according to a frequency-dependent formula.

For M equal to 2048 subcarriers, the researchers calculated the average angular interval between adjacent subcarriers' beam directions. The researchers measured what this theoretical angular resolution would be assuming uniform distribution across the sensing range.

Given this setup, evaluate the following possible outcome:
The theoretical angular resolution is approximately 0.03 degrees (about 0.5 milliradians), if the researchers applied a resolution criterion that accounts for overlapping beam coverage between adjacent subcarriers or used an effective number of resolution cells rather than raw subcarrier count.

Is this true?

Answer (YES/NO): NO